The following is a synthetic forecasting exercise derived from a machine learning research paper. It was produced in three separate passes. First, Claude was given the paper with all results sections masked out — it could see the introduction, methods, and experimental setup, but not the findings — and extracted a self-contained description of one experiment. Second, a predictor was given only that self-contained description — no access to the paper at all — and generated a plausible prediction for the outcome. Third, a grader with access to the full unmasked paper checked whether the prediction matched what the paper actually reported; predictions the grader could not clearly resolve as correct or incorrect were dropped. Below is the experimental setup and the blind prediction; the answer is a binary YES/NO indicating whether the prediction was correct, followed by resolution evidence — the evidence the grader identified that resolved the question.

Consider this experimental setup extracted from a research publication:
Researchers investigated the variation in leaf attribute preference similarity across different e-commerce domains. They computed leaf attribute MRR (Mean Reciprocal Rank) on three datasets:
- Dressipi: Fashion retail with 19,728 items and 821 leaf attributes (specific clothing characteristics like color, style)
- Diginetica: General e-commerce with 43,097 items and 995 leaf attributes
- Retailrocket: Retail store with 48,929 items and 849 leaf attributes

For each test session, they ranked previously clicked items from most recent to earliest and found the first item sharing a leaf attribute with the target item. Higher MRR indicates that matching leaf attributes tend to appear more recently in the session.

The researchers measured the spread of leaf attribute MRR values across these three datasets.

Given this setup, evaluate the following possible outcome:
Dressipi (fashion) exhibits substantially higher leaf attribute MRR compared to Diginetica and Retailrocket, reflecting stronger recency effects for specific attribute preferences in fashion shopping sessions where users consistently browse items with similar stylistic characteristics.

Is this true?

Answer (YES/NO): NO